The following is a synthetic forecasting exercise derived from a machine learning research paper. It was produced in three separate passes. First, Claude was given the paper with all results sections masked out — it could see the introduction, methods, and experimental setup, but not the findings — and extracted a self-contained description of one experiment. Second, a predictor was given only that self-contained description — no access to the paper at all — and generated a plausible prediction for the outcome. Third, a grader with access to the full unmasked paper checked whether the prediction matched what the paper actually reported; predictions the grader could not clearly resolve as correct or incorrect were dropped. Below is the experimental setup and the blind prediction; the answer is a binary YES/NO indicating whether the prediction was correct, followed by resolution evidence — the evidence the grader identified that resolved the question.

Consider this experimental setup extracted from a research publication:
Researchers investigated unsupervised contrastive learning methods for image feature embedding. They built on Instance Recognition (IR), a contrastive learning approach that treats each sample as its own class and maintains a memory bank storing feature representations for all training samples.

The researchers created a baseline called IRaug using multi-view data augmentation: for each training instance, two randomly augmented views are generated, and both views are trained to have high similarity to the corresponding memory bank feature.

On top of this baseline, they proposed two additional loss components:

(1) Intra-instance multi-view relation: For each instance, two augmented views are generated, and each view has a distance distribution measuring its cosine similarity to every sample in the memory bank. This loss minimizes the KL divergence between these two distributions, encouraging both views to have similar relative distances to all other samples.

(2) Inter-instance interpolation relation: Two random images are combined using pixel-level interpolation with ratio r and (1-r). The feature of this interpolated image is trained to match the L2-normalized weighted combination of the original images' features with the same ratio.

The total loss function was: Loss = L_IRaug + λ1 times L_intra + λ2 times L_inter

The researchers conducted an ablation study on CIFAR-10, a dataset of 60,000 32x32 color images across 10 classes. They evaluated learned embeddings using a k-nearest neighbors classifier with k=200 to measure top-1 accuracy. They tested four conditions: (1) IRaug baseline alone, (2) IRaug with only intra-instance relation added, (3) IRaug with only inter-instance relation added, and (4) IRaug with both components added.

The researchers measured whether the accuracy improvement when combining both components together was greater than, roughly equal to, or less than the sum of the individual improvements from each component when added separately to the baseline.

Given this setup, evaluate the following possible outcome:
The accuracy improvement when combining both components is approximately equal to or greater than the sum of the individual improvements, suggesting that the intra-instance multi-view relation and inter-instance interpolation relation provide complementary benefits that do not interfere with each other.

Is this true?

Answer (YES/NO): NO